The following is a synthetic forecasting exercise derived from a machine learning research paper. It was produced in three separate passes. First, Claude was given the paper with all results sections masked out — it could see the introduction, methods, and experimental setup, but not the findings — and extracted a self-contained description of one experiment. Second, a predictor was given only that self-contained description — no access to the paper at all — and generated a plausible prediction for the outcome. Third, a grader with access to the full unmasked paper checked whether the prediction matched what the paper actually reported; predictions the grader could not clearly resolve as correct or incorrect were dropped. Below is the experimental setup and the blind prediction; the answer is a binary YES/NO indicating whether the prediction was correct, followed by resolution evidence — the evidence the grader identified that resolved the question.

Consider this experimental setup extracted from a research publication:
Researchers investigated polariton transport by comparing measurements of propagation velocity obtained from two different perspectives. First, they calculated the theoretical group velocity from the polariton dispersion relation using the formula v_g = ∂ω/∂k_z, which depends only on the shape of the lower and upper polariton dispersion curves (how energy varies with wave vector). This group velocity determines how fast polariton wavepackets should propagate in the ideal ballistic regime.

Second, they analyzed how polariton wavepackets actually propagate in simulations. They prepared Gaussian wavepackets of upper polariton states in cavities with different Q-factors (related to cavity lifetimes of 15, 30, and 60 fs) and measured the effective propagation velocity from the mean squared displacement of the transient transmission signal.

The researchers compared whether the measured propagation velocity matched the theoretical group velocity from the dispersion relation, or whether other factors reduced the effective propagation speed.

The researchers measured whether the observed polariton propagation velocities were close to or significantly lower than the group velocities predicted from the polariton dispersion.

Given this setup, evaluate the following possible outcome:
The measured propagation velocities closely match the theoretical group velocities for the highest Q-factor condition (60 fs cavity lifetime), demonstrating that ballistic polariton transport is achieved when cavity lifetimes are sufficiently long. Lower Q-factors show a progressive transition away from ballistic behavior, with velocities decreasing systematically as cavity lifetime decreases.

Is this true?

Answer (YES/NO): NO